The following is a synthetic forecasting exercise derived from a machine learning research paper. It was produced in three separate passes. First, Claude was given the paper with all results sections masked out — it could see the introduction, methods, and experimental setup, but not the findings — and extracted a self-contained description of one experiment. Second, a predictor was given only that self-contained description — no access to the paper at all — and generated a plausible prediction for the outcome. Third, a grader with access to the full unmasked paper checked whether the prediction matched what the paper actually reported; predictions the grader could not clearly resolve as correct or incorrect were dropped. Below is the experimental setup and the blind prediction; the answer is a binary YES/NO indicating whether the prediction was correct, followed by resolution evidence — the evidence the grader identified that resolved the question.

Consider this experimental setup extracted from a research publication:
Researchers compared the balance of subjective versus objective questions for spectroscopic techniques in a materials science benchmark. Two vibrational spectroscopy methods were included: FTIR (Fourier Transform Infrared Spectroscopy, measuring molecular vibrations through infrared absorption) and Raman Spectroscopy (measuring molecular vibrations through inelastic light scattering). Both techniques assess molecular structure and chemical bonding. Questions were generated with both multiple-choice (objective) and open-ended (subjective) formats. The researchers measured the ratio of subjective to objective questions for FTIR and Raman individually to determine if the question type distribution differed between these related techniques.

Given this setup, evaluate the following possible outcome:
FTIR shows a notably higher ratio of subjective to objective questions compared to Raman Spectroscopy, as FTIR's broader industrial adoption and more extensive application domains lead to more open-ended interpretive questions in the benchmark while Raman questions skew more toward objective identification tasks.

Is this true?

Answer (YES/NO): NO